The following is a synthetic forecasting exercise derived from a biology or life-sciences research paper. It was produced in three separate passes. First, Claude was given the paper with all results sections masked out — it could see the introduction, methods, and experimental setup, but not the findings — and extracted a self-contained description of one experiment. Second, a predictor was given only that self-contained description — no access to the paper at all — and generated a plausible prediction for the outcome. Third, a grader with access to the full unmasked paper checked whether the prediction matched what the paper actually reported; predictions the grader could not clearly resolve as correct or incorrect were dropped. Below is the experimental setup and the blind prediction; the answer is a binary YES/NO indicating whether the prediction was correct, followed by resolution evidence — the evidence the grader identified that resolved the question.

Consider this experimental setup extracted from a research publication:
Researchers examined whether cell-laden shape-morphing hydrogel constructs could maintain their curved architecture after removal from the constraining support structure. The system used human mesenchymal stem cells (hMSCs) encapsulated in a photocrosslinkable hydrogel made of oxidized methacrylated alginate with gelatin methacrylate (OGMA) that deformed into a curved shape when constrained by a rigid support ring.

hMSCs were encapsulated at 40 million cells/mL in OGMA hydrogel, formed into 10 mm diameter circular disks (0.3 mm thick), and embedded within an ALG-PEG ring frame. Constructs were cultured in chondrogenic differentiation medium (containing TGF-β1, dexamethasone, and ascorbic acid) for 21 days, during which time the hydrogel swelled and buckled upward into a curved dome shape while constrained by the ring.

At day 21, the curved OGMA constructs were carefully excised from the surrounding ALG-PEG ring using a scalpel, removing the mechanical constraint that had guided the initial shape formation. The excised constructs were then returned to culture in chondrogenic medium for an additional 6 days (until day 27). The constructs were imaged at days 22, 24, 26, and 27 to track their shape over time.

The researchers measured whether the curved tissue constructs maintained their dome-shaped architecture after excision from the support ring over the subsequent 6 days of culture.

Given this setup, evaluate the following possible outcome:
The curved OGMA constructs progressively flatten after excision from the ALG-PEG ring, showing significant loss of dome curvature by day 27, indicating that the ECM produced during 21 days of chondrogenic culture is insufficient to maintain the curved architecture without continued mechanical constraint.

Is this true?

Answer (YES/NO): NO